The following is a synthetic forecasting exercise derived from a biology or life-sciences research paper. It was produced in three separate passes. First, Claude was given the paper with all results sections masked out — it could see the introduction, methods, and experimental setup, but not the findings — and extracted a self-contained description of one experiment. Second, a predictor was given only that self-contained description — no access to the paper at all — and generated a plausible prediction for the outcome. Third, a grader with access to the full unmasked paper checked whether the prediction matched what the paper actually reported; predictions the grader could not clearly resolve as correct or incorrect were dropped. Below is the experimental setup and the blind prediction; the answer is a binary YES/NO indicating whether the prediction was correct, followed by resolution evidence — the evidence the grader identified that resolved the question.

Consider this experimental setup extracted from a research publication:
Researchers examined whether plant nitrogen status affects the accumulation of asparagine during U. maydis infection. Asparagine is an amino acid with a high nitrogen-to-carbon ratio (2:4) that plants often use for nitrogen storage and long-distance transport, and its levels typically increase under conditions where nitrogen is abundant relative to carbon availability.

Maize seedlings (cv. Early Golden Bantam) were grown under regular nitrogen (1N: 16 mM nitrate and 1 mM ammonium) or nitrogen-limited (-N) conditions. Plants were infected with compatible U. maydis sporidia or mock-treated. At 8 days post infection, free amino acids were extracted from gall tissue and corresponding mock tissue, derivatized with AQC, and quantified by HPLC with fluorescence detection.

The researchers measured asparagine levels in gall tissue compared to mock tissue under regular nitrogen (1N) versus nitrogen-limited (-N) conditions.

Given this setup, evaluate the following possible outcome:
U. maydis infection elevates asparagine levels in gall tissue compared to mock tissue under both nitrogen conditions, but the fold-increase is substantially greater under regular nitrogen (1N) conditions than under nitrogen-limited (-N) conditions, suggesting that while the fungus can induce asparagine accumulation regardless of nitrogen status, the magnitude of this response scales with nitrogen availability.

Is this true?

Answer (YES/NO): YES